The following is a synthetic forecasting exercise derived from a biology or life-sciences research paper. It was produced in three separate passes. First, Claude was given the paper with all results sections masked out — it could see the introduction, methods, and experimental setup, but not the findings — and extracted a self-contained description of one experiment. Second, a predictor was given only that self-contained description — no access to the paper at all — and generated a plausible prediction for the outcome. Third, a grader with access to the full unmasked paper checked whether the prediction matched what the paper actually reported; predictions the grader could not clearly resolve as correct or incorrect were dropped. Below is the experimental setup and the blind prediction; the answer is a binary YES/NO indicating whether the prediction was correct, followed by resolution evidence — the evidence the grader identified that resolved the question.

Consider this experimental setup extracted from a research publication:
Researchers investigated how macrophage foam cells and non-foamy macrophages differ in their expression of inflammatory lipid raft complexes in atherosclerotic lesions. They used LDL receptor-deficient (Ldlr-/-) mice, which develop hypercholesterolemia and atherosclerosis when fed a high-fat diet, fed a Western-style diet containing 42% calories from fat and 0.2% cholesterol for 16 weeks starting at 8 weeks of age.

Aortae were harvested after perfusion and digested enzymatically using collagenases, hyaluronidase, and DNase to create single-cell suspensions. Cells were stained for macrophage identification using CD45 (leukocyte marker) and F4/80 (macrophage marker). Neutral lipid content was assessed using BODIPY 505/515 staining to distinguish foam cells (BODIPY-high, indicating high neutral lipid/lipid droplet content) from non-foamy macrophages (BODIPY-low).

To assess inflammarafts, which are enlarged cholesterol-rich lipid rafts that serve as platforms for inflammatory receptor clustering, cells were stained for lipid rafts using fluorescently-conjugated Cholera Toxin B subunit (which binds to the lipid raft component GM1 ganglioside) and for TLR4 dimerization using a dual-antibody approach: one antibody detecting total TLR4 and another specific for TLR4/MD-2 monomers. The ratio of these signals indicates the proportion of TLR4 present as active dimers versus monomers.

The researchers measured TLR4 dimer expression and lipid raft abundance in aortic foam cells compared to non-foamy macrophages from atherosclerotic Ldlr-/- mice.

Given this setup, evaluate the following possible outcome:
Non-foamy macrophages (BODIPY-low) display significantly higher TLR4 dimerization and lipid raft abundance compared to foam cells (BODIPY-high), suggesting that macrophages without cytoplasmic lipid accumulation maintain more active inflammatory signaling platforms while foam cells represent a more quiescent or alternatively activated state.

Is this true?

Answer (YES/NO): YES